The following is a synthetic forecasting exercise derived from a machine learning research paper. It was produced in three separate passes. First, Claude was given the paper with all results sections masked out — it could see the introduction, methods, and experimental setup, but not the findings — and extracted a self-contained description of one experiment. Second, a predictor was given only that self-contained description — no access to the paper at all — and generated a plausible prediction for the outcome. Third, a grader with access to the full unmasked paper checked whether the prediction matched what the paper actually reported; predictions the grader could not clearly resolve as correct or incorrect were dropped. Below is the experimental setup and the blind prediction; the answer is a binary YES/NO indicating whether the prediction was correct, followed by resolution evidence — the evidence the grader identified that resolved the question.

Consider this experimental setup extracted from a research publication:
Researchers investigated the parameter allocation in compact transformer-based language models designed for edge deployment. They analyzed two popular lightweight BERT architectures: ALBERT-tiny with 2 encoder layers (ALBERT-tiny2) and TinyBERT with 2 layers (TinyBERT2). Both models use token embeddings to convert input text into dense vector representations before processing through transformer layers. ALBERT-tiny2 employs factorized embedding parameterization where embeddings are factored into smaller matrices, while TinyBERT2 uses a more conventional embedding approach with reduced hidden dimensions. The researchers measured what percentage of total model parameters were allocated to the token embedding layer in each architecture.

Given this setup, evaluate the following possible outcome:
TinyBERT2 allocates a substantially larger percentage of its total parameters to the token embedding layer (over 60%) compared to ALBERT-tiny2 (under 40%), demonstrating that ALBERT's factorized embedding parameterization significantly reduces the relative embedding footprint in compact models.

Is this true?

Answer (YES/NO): NO